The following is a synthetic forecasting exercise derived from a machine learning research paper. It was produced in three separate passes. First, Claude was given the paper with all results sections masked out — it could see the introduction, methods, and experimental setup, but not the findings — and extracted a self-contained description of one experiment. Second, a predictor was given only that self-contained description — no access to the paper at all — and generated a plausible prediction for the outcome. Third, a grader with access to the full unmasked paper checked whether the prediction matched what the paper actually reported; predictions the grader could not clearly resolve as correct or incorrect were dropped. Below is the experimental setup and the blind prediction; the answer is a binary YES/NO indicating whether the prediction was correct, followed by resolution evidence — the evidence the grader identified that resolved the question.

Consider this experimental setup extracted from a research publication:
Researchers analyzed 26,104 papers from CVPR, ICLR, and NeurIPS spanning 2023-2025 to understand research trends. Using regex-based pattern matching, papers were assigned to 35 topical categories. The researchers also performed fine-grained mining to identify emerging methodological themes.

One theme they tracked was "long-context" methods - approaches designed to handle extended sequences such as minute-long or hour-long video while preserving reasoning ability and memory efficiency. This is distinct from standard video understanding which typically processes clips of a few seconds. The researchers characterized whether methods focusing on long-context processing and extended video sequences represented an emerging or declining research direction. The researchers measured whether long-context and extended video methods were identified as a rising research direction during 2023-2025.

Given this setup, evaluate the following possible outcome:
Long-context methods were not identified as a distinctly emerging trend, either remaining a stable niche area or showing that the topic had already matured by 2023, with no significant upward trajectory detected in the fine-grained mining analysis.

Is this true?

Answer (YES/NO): NO